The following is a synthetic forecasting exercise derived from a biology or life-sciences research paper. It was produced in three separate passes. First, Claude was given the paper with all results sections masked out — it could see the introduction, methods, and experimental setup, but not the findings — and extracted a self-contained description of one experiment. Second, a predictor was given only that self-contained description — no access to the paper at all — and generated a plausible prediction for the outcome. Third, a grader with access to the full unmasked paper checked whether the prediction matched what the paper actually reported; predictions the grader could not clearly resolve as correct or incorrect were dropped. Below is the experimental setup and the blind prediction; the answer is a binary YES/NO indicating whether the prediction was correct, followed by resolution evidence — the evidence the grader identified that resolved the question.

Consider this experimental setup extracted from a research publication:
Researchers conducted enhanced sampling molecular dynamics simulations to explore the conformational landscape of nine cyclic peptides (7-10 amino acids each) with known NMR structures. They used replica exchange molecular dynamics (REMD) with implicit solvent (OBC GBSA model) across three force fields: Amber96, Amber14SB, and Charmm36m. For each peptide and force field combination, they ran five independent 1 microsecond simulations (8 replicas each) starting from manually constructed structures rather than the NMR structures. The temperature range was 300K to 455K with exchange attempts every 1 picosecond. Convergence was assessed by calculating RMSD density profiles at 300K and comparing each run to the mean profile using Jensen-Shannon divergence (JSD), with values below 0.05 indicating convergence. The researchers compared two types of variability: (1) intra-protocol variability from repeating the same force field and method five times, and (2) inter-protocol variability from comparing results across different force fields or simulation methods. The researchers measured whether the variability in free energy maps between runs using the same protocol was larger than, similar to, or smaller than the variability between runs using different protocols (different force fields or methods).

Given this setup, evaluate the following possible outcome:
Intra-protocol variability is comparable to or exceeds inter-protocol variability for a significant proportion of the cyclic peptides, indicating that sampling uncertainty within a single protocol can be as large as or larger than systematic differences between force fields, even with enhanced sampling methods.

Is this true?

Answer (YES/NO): NO